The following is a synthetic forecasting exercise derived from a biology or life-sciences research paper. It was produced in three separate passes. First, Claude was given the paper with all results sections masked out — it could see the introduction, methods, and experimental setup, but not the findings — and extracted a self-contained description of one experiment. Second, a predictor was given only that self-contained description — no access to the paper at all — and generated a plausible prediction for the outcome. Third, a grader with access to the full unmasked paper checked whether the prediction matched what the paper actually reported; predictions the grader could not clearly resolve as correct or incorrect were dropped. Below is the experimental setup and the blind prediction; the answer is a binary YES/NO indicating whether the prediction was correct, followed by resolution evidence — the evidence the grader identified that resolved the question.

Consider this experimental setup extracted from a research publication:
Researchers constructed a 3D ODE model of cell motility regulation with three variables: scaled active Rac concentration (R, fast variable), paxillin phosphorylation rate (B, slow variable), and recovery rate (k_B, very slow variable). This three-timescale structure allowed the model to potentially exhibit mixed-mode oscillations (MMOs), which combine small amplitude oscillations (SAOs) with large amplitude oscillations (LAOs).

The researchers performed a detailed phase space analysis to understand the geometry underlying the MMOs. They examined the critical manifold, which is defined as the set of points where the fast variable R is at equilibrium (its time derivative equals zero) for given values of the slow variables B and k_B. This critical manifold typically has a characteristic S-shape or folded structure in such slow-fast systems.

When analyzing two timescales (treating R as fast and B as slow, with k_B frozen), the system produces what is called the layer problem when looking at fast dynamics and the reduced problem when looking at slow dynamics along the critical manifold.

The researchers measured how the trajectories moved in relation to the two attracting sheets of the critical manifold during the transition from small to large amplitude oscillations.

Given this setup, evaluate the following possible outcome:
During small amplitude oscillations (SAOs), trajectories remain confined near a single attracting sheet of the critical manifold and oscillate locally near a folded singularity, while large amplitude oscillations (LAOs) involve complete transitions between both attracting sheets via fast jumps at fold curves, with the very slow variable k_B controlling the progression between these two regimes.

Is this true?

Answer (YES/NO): NO